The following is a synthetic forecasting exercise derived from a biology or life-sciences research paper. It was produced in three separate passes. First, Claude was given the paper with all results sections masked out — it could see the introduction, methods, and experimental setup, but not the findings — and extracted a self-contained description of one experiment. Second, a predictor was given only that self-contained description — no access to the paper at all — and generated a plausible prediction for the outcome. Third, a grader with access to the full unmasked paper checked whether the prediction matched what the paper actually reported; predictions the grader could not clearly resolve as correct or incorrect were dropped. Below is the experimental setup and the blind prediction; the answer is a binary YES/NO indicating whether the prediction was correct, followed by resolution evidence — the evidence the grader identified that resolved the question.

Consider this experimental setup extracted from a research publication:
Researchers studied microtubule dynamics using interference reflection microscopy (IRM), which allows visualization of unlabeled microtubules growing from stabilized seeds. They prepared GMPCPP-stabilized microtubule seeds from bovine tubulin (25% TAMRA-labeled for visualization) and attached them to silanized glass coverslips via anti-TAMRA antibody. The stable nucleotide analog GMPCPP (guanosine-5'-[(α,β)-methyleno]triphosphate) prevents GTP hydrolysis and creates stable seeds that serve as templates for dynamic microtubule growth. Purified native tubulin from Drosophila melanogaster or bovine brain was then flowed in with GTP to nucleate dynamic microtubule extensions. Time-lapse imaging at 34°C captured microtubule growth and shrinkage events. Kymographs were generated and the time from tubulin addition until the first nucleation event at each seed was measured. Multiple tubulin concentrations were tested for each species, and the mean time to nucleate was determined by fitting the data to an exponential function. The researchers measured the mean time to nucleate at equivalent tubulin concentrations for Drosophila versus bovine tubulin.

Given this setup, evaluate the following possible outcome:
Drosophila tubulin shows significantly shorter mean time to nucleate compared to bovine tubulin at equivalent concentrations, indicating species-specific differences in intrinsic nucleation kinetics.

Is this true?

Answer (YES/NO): YES